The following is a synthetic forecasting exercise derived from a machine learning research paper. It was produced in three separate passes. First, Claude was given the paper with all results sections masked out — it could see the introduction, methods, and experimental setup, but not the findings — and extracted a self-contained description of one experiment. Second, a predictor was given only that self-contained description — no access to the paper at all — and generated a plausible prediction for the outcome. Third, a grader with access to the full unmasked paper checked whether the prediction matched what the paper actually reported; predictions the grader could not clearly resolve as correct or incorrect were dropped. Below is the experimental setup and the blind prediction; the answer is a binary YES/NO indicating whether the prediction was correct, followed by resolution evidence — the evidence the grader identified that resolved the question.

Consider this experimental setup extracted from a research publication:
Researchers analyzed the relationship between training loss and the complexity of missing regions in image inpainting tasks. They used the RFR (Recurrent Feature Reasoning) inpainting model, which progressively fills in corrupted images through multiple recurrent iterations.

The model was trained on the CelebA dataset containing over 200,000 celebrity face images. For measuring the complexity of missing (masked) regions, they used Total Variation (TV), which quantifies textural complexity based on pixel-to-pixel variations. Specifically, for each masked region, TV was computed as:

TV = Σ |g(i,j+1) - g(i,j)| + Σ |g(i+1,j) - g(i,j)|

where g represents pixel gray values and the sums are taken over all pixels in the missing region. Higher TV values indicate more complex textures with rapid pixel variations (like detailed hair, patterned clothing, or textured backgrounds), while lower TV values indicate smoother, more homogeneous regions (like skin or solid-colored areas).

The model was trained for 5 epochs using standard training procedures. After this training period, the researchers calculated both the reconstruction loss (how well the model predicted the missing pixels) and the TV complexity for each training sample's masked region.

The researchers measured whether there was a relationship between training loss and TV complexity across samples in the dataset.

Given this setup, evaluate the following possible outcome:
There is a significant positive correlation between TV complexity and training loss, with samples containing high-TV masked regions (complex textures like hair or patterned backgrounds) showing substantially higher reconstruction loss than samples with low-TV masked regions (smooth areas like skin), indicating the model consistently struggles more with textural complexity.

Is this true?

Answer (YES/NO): YES